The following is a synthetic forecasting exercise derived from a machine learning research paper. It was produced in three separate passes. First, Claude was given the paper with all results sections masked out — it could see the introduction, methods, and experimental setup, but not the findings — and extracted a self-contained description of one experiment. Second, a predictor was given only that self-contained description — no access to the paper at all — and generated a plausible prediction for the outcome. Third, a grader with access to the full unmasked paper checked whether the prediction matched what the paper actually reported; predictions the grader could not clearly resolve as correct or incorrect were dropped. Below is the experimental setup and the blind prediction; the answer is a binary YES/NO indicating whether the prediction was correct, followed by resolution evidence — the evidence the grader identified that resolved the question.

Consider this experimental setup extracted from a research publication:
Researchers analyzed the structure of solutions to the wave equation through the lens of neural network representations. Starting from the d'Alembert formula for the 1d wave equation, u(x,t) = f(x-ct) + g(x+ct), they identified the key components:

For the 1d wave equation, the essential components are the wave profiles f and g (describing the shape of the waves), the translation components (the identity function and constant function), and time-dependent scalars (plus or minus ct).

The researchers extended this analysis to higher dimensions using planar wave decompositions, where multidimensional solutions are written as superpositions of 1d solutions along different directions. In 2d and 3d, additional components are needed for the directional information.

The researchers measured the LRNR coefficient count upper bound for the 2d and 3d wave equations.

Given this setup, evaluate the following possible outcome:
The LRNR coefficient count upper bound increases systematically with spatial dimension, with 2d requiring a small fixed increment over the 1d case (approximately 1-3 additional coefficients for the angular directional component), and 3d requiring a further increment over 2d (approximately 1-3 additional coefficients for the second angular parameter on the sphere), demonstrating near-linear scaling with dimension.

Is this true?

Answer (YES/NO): YES